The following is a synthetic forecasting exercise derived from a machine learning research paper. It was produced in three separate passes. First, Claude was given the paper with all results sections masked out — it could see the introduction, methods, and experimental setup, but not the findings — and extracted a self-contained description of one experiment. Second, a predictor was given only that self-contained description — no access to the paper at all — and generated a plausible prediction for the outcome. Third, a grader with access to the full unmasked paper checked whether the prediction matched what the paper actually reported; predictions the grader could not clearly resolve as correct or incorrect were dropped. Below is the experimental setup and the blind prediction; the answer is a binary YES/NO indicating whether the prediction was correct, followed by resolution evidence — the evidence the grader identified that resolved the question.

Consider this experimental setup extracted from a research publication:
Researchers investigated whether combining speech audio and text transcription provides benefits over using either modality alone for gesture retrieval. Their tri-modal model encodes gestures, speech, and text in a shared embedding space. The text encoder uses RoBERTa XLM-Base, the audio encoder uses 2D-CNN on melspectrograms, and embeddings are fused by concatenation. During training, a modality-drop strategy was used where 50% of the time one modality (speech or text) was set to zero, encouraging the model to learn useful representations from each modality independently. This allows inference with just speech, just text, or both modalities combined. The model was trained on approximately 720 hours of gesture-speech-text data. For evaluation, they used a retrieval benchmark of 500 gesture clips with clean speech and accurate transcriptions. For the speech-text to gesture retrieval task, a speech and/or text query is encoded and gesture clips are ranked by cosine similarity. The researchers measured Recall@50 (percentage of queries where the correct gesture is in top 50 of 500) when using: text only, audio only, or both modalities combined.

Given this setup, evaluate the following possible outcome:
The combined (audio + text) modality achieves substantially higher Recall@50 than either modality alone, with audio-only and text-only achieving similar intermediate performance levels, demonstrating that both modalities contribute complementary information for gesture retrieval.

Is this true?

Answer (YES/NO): YES